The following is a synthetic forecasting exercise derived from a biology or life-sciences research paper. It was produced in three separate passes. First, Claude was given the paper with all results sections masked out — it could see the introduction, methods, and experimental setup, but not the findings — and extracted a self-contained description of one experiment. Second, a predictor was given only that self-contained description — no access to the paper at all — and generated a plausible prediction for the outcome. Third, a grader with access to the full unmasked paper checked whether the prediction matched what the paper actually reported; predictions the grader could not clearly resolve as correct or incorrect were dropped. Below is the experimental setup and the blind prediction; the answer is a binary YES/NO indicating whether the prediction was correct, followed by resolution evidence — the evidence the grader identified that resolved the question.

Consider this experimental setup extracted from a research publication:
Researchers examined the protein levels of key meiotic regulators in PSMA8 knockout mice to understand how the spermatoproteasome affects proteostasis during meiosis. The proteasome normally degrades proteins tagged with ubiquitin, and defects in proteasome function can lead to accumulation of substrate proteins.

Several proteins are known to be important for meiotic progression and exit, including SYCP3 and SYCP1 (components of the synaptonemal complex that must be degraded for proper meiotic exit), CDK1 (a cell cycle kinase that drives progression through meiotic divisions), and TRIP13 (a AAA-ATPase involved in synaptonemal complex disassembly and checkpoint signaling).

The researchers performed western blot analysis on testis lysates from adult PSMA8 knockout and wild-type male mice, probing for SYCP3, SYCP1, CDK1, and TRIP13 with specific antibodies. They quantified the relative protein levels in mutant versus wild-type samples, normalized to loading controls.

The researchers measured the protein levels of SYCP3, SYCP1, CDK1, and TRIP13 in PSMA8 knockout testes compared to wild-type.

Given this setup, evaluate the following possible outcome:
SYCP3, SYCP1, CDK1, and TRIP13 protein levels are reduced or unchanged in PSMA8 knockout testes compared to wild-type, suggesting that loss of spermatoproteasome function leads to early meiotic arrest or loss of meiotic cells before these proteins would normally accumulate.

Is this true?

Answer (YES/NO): NO